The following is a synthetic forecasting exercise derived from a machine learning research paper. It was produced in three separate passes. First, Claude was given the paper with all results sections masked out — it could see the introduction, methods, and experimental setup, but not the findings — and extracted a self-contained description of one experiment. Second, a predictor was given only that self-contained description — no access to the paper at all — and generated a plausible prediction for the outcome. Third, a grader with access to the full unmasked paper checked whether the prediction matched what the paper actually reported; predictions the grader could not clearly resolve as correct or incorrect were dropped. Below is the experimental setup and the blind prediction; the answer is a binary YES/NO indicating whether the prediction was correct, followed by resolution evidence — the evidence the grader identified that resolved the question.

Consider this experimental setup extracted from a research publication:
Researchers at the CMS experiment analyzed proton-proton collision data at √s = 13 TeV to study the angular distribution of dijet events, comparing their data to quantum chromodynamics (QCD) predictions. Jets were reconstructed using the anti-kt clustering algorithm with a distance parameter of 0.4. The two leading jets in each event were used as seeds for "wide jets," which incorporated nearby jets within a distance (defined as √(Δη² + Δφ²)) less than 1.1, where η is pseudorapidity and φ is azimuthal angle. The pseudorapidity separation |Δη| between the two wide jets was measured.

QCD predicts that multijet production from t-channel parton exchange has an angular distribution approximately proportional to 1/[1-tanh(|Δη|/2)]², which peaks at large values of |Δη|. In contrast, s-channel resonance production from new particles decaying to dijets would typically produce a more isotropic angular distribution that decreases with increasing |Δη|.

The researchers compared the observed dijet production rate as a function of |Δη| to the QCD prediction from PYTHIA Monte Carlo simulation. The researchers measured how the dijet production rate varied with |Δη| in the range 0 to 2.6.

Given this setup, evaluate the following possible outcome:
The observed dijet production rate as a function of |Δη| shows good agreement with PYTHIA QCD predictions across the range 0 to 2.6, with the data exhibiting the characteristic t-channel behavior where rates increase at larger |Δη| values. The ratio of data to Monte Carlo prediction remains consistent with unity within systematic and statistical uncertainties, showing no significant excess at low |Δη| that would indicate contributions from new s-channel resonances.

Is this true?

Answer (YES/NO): YES